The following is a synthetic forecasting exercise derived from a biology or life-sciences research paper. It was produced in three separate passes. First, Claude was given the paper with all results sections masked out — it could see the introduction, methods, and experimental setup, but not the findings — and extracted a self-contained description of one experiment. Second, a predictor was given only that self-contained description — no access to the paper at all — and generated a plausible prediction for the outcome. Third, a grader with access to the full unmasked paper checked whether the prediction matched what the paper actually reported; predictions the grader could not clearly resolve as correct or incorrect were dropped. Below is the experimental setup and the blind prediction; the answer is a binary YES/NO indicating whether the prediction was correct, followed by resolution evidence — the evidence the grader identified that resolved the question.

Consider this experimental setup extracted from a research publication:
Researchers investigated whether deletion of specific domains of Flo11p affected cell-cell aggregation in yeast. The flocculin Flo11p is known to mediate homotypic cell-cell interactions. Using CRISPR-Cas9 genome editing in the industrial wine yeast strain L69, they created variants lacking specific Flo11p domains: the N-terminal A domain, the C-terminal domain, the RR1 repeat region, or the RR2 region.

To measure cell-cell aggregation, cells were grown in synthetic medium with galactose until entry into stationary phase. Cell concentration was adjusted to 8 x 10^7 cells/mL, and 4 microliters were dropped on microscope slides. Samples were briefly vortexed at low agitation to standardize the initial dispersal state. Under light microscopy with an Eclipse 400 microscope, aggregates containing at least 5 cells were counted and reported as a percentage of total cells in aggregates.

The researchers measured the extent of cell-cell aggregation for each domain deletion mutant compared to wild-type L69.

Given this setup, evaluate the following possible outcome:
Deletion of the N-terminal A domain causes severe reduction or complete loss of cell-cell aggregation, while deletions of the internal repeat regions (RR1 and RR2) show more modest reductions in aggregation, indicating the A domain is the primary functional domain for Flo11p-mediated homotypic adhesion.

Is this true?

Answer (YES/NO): NO